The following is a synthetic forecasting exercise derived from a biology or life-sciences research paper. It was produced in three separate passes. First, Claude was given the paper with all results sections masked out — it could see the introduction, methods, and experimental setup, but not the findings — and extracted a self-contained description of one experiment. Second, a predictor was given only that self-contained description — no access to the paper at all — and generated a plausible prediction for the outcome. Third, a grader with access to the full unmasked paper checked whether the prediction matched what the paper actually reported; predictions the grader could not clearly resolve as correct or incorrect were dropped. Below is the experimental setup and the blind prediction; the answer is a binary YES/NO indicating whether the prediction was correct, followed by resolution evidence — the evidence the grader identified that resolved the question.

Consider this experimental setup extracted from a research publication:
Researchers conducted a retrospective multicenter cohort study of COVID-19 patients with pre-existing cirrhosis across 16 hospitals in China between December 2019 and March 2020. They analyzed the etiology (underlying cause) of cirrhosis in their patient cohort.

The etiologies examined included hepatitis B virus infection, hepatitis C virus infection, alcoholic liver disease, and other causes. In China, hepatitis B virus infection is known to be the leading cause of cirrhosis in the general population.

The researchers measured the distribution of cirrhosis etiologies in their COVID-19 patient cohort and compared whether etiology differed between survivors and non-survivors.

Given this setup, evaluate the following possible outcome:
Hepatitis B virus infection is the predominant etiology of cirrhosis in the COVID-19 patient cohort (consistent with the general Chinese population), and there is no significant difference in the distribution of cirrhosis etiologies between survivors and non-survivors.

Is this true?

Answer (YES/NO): YES